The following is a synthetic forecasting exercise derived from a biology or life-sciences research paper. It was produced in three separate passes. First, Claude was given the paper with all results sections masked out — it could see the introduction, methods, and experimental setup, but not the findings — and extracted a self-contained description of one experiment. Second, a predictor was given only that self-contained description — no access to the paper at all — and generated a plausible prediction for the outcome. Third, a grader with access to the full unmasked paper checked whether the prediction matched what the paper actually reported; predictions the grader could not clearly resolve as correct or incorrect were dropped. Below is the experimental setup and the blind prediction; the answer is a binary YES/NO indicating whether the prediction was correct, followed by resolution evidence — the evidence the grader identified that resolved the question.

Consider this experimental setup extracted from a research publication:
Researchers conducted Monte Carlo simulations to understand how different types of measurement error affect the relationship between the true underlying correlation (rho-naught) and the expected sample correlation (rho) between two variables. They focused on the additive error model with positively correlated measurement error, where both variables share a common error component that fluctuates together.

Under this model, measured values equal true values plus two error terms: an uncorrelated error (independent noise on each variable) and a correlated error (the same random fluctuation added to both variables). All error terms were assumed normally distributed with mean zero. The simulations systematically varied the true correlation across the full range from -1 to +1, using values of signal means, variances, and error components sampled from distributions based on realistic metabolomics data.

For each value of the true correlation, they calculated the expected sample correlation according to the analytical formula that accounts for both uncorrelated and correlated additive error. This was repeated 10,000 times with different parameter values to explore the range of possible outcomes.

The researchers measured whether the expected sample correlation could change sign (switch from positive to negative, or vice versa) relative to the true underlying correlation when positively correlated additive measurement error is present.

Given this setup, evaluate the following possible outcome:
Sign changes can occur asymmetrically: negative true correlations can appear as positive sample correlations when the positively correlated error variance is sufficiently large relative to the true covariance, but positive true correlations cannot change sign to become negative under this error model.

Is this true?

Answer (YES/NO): YES